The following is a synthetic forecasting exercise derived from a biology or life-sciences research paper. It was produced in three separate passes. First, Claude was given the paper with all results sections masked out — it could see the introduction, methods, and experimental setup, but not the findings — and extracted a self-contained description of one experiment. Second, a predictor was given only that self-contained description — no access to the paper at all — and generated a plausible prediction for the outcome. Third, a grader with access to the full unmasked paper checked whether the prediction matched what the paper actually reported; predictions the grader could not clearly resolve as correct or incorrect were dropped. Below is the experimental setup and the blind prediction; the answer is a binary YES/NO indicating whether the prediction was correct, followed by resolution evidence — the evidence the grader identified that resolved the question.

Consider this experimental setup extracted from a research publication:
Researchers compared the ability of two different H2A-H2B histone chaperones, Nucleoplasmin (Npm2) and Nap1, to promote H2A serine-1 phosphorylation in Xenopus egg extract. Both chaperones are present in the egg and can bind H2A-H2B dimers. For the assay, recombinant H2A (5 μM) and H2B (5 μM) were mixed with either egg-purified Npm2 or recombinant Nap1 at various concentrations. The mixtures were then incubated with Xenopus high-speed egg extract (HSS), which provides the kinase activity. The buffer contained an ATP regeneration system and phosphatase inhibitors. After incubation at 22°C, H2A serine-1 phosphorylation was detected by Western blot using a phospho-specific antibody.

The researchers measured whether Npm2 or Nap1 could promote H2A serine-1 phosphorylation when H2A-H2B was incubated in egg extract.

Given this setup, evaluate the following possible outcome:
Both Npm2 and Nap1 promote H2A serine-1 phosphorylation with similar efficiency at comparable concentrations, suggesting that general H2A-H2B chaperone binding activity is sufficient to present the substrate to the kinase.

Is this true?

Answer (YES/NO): NO